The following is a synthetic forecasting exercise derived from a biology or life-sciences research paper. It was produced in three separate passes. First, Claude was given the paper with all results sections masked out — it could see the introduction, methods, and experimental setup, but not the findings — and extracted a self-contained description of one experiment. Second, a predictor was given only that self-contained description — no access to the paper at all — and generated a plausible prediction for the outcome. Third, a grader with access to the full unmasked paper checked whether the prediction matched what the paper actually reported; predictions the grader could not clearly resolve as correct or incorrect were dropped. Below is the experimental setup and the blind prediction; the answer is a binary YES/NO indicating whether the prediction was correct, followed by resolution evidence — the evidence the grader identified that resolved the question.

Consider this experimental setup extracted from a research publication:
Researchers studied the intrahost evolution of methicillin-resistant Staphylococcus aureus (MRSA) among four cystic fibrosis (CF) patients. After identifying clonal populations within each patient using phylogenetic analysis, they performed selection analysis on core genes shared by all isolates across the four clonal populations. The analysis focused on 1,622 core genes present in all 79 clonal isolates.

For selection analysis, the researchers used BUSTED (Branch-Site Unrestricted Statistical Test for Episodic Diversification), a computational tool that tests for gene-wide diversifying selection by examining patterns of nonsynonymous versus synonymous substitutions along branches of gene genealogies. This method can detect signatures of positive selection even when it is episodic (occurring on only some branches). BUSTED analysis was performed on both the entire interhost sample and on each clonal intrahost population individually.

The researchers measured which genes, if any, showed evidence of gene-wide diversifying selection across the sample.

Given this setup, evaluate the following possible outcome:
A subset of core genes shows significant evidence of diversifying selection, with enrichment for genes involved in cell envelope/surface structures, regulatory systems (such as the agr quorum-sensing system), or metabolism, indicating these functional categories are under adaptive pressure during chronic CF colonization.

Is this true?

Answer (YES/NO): NO